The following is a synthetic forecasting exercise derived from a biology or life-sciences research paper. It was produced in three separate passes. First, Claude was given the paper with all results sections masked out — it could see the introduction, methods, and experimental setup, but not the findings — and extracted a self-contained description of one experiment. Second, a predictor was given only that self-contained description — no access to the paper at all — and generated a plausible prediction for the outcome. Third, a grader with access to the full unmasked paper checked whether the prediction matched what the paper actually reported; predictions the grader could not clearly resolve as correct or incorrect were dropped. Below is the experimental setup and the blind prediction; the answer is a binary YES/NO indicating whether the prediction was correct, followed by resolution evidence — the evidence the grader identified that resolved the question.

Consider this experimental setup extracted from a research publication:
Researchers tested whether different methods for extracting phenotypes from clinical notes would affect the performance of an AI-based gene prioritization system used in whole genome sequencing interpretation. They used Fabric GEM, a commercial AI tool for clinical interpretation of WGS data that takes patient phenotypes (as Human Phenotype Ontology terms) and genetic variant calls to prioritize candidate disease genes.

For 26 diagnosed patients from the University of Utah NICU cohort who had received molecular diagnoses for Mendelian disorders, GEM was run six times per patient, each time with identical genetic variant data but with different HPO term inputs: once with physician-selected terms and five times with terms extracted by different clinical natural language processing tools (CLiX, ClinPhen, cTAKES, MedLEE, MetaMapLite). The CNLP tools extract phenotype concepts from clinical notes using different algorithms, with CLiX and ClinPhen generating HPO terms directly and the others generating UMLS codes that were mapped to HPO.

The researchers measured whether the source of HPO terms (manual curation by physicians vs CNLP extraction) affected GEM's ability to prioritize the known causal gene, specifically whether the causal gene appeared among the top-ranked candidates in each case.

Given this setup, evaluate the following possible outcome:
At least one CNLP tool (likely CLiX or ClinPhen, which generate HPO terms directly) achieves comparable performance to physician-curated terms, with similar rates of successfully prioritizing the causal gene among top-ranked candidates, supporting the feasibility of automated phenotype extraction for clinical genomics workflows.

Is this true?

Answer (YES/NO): YES